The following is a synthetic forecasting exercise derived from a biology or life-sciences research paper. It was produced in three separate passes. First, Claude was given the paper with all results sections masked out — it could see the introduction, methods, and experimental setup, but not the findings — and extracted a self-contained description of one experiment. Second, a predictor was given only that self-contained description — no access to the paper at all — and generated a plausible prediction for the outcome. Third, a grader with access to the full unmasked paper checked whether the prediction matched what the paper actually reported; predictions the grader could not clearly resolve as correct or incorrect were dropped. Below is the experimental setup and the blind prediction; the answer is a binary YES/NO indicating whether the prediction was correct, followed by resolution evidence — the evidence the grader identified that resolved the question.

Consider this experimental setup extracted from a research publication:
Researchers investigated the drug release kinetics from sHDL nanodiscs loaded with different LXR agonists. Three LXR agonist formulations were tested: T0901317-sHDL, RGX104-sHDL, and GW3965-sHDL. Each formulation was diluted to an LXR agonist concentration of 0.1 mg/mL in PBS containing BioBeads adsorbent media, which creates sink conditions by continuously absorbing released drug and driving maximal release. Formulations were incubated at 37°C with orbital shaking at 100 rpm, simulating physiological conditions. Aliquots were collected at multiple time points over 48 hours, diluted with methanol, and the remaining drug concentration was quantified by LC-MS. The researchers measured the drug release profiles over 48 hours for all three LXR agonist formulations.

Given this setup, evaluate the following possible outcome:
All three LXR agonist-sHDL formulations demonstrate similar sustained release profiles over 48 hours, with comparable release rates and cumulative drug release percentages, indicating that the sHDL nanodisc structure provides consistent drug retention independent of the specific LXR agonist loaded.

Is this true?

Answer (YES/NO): NO